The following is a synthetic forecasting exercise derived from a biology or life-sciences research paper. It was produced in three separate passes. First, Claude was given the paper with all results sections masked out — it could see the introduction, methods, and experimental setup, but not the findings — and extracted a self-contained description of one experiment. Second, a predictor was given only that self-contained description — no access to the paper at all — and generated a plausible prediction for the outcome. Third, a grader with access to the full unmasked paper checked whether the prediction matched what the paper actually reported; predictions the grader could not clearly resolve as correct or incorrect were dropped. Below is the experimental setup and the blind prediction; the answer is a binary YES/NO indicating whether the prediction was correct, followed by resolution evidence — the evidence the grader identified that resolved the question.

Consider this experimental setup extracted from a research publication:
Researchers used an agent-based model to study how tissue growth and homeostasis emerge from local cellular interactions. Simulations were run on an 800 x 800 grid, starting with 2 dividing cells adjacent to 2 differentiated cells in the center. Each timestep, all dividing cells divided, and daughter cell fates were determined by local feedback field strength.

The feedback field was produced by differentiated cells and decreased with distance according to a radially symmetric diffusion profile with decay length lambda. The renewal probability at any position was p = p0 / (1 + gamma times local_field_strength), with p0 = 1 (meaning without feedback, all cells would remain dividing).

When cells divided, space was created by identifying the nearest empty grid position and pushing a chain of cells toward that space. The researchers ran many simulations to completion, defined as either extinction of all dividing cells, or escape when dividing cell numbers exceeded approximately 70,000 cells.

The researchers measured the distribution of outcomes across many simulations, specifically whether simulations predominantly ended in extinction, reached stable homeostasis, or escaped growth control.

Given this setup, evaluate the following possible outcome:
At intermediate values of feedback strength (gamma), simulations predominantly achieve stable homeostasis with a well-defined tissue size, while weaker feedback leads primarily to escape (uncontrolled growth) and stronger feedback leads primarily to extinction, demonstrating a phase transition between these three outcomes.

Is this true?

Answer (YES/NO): NO